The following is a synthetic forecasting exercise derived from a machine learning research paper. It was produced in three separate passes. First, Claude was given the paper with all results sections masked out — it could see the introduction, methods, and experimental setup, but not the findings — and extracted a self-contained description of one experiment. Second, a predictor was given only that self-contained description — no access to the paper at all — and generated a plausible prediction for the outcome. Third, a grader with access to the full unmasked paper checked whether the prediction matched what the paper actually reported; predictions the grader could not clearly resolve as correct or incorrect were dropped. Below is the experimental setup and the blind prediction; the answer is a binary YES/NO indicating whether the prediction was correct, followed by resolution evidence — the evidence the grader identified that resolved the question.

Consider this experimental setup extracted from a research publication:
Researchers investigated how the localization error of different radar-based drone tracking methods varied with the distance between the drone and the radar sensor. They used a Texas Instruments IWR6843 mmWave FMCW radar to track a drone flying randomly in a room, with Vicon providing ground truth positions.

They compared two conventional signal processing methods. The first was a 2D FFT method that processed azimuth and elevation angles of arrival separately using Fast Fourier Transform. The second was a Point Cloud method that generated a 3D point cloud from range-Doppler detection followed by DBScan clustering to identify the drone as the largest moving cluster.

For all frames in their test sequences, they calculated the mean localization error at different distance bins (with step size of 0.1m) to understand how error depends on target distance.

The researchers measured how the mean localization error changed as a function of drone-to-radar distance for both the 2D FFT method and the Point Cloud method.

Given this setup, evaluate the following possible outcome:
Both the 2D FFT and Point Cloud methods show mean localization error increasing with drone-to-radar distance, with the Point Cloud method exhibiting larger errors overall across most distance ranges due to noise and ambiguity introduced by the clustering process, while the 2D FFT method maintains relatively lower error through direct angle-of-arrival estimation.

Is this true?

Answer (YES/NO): NO